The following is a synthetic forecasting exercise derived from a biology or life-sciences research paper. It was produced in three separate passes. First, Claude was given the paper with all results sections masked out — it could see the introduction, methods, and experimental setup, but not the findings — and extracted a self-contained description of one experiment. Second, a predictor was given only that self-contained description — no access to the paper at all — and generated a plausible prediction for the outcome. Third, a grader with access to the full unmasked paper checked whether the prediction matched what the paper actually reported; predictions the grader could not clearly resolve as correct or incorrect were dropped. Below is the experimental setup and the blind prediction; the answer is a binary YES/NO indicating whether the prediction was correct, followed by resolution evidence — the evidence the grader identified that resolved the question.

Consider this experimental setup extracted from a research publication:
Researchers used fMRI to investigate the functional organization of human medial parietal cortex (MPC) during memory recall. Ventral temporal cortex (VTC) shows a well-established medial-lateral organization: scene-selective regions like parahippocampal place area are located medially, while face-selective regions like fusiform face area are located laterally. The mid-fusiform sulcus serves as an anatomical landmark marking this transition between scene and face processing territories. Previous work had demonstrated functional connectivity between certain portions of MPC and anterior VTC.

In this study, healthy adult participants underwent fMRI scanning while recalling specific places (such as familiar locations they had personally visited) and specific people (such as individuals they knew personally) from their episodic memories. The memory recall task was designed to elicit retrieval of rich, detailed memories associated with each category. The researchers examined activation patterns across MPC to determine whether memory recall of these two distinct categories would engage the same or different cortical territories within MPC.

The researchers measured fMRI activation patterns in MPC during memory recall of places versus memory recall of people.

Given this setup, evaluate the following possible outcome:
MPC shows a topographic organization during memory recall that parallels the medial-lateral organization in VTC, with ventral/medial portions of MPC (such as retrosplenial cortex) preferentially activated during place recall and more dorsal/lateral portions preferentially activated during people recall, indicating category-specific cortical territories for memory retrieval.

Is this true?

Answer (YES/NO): YES